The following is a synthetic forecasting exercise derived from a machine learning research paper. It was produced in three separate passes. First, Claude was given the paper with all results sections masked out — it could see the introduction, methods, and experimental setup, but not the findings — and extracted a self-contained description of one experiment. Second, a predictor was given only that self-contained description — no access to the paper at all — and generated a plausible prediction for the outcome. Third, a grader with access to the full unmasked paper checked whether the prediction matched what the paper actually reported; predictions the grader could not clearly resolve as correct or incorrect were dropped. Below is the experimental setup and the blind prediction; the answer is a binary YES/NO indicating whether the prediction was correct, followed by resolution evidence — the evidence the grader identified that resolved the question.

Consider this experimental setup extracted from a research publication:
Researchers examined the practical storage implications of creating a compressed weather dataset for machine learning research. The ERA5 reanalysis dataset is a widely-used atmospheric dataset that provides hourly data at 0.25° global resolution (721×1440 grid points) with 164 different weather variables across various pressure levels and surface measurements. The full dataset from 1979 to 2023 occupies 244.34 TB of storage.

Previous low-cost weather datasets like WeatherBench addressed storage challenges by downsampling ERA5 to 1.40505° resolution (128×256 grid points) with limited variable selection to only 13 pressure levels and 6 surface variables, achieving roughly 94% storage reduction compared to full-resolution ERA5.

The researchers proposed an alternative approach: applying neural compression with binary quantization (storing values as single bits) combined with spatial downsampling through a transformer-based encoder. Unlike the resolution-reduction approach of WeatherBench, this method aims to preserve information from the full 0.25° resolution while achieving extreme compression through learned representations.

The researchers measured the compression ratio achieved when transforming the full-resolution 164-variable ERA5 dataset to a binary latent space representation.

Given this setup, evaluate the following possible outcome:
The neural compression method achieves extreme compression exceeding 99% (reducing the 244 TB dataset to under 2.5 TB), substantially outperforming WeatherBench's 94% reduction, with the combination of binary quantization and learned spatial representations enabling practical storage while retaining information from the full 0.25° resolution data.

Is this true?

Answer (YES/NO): YES